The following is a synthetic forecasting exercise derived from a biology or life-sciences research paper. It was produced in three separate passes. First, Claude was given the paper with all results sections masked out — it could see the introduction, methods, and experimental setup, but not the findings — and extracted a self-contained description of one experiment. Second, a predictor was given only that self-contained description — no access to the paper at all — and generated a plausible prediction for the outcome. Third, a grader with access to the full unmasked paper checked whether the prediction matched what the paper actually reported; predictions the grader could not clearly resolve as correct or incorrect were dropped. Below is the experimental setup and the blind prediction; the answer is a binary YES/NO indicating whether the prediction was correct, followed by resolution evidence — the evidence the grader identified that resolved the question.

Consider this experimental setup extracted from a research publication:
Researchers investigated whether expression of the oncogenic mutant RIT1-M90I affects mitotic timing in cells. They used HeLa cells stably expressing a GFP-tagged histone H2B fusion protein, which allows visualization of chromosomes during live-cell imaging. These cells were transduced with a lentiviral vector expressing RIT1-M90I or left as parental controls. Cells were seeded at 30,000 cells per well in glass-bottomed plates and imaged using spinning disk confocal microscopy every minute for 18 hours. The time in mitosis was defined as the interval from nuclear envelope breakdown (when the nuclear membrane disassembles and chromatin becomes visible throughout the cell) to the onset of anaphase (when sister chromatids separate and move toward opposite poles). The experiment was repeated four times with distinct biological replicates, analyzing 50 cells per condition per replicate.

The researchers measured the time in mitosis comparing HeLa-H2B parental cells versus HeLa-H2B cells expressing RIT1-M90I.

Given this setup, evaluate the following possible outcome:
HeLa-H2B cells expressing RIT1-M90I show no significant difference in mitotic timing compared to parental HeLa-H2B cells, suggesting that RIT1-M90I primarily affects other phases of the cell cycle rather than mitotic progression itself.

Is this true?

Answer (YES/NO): NO